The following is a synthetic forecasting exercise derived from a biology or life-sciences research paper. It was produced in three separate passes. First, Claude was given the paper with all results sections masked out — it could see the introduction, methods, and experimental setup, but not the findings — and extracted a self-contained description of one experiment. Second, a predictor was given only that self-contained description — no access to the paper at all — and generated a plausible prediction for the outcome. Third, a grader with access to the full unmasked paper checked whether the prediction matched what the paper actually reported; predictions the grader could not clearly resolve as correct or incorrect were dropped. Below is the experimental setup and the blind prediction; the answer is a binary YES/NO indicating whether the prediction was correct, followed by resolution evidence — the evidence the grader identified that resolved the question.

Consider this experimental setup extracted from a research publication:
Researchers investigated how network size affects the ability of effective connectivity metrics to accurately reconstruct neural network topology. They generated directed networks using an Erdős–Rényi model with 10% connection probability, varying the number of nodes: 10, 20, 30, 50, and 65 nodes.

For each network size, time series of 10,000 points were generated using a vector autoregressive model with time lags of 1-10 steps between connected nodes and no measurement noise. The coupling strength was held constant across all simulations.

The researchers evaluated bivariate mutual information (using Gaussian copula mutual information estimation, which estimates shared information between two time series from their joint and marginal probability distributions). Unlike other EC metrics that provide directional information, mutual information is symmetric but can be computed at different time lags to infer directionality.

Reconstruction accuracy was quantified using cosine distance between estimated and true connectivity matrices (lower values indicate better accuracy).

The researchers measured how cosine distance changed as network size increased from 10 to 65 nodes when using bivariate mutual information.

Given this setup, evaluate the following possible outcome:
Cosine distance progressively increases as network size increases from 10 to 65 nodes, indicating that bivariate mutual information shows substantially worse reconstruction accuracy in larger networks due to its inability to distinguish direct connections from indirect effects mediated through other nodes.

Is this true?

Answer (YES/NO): YES